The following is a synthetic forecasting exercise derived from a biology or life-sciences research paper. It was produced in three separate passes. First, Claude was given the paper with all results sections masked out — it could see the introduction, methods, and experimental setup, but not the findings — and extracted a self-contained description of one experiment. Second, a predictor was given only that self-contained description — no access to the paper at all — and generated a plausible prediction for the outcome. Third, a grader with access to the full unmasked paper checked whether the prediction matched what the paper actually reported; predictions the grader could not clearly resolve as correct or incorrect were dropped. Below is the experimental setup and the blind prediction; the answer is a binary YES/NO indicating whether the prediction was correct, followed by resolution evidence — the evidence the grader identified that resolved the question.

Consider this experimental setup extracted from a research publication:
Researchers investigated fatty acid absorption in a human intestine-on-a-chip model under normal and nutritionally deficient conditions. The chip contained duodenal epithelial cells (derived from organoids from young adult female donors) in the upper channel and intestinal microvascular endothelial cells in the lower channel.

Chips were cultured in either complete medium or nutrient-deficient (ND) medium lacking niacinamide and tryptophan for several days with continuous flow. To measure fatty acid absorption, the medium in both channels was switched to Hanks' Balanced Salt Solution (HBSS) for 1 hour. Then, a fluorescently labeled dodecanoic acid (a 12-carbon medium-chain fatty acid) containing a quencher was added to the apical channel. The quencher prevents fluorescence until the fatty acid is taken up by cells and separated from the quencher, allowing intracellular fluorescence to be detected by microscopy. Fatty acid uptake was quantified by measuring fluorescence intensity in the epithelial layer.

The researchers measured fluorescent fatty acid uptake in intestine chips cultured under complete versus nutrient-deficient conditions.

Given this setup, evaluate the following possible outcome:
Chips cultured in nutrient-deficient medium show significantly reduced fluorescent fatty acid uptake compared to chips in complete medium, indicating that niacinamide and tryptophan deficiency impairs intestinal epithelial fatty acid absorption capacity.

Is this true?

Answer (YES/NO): YES